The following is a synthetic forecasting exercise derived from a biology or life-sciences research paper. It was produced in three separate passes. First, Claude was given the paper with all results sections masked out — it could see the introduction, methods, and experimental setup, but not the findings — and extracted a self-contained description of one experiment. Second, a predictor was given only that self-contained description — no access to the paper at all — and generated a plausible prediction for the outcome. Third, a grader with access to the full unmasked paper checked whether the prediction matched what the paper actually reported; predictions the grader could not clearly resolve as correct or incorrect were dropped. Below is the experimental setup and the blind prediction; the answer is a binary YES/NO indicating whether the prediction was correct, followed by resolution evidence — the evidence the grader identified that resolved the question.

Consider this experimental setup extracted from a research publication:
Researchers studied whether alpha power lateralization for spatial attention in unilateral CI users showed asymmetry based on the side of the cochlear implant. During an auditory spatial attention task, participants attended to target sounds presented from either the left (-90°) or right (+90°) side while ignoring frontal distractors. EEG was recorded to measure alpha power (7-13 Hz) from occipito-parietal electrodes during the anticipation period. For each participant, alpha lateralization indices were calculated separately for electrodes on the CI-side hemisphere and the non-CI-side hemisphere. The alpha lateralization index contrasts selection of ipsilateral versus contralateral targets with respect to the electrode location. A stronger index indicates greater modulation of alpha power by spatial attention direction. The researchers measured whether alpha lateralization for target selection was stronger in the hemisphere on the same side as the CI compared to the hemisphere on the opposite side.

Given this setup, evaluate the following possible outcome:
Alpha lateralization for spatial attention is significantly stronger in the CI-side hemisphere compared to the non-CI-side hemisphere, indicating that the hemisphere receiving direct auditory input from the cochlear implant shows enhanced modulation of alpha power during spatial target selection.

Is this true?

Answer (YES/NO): NO